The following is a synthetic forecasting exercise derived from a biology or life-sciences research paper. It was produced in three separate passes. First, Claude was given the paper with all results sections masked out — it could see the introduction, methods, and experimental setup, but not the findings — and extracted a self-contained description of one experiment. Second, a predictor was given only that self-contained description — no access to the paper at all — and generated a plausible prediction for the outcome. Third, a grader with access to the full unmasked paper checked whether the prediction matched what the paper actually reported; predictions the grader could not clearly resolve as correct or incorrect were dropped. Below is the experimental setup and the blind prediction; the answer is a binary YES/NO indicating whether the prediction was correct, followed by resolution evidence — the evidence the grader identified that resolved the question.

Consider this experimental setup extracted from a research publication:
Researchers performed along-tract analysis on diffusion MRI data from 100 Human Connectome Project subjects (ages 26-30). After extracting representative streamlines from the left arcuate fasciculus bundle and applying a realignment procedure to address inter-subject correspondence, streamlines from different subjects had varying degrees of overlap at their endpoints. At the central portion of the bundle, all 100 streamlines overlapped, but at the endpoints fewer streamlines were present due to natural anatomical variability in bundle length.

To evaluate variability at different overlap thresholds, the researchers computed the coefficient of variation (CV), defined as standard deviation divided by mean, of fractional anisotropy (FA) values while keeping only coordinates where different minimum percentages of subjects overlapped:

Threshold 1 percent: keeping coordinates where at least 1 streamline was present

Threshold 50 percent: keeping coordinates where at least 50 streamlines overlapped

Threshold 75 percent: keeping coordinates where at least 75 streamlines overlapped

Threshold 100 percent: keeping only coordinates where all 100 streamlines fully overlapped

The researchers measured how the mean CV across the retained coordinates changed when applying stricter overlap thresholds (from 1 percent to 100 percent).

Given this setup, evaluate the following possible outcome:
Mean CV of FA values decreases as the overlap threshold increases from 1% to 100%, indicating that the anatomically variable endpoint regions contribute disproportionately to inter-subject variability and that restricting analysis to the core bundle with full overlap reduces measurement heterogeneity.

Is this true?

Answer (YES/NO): YES